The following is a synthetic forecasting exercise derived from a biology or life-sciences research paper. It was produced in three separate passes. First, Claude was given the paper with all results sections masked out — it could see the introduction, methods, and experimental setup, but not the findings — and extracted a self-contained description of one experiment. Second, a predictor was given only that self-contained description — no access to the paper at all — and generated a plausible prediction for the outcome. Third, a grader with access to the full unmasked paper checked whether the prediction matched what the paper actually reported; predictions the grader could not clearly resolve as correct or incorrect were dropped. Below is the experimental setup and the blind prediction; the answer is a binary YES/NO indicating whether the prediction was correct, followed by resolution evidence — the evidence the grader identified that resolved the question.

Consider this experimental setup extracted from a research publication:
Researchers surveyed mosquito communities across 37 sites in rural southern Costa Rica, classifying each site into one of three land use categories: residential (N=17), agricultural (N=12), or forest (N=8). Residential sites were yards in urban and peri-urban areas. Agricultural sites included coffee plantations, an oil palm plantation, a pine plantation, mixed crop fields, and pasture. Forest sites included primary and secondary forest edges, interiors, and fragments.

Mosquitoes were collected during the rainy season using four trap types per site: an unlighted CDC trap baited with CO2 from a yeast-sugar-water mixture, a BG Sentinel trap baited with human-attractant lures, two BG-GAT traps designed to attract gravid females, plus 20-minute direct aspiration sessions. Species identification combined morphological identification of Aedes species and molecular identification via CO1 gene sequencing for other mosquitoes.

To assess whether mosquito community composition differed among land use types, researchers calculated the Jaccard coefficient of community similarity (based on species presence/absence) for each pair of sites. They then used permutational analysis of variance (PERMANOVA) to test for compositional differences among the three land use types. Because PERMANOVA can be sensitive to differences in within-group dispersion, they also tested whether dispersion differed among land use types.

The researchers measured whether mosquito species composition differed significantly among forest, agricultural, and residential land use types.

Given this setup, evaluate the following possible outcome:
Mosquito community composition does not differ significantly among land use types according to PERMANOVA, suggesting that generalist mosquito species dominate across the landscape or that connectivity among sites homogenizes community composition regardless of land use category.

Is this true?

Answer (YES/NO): NO